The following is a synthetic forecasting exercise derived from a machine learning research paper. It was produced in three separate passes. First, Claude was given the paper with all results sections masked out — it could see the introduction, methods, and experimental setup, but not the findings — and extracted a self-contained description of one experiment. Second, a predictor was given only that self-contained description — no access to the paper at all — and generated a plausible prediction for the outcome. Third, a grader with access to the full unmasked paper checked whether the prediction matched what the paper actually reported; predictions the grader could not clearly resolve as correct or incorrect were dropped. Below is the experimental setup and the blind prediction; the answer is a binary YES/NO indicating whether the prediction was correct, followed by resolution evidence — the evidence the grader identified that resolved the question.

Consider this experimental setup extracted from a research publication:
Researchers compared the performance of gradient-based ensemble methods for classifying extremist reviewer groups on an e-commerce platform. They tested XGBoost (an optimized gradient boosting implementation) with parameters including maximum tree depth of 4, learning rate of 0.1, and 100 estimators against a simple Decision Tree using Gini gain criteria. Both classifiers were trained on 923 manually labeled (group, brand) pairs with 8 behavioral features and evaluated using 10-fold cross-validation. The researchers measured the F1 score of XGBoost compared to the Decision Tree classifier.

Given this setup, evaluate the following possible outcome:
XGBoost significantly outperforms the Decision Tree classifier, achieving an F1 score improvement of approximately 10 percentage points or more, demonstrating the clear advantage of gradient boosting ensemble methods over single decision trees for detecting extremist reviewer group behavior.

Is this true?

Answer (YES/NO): NO